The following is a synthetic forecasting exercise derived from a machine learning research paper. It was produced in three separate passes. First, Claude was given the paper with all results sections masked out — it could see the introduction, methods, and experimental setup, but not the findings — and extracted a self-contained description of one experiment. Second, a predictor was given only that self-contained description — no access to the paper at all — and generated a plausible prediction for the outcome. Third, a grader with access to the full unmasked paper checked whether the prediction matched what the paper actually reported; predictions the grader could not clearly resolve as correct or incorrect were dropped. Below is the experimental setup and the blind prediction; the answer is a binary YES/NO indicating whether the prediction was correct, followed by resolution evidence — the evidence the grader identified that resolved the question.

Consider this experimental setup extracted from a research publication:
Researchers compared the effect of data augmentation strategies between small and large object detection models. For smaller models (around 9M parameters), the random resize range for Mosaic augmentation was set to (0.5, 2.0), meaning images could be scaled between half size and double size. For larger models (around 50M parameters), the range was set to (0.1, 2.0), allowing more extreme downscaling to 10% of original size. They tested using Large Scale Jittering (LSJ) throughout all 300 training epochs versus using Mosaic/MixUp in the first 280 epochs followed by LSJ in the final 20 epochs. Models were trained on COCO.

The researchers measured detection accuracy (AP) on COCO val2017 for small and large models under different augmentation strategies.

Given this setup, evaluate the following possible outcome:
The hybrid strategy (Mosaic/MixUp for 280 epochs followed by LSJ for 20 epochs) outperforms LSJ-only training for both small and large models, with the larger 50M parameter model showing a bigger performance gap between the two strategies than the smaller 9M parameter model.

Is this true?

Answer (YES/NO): YES